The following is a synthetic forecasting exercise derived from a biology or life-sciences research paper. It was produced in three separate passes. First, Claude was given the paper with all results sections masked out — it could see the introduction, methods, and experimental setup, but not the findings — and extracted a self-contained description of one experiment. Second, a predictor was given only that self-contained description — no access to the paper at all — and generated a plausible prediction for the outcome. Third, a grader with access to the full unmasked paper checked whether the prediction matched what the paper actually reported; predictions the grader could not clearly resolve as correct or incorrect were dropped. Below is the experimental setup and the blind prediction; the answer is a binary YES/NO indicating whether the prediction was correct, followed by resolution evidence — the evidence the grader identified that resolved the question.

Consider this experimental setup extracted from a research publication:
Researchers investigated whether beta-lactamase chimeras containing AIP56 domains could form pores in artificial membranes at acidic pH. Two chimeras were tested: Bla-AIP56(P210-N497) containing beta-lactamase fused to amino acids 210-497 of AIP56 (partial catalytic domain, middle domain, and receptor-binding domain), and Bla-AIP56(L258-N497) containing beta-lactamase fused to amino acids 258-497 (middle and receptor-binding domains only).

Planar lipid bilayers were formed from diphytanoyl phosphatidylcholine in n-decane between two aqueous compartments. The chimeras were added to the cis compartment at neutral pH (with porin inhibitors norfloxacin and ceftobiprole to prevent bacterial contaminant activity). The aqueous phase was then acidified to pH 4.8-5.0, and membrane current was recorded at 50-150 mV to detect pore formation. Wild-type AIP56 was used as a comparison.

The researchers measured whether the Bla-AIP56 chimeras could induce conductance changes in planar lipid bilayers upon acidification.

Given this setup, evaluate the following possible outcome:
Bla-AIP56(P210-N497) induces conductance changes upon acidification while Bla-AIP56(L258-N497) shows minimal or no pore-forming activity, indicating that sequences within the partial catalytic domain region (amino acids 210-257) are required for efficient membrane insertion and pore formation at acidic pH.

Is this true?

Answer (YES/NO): NO